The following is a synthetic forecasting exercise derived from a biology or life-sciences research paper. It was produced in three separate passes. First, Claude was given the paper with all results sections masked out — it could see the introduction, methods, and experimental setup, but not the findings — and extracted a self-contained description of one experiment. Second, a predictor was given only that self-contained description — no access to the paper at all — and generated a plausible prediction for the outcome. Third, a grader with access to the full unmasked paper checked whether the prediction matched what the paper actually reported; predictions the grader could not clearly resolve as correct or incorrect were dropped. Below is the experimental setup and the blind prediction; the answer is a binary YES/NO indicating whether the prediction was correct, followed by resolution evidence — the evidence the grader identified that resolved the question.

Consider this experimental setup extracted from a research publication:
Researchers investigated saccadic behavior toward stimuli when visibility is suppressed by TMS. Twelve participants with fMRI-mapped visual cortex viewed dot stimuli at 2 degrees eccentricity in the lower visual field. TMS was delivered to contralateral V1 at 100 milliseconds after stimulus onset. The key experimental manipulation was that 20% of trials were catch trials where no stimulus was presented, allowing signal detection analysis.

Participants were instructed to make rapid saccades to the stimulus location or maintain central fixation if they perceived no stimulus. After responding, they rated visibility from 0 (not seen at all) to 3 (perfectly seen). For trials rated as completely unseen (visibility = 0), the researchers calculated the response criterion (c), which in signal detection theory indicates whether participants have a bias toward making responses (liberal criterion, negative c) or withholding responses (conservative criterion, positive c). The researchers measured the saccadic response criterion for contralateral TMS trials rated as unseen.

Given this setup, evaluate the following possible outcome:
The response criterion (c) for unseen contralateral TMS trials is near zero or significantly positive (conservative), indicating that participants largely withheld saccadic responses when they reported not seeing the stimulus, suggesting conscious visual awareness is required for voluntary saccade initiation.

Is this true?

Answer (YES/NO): YES